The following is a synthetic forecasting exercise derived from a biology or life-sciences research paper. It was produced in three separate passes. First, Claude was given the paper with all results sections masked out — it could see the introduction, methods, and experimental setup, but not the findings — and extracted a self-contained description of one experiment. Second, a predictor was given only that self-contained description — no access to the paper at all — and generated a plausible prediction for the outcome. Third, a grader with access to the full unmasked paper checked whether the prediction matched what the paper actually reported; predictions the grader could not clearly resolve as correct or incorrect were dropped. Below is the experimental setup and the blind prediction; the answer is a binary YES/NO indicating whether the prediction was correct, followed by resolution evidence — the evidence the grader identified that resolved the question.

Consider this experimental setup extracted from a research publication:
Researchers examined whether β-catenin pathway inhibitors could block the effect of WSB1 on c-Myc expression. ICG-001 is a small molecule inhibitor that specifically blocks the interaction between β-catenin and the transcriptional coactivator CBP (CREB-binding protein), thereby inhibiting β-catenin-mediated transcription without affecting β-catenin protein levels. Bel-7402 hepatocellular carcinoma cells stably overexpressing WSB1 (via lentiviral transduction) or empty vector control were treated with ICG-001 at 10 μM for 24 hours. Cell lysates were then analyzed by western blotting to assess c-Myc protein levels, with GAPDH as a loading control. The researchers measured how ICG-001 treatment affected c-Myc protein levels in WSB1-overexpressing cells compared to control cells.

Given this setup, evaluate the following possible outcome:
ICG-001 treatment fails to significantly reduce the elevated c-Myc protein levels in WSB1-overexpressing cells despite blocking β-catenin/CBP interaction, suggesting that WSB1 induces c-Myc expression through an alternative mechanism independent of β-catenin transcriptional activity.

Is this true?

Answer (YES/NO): NO